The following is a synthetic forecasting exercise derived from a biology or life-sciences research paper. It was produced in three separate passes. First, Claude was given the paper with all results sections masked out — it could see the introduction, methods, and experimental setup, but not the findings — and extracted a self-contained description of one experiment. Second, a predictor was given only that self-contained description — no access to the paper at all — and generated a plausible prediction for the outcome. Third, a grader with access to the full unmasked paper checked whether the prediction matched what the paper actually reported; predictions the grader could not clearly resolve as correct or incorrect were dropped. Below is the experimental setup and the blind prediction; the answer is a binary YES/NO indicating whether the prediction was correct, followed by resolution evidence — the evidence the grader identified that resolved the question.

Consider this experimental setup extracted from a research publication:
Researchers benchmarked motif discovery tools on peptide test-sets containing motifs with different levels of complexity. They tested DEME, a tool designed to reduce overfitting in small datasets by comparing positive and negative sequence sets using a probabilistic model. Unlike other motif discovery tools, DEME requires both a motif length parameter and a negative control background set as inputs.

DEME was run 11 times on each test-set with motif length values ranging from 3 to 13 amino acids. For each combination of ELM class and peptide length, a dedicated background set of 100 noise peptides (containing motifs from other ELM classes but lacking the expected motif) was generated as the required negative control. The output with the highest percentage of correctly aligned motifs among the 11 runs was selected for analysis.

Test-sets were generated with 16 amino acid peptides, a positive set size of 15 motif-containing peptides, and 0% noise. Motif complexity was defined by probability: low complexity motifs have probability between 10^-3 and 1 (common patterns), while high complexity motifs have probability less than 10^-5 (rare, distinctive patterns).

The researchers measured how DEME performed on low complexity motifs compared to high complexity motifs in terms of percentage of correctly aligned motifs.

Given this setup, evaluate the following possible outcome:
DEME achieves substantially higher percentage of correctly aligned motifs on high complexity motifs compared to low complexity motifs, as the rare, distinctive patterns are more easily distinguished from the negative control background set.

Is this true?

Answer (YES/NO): YES